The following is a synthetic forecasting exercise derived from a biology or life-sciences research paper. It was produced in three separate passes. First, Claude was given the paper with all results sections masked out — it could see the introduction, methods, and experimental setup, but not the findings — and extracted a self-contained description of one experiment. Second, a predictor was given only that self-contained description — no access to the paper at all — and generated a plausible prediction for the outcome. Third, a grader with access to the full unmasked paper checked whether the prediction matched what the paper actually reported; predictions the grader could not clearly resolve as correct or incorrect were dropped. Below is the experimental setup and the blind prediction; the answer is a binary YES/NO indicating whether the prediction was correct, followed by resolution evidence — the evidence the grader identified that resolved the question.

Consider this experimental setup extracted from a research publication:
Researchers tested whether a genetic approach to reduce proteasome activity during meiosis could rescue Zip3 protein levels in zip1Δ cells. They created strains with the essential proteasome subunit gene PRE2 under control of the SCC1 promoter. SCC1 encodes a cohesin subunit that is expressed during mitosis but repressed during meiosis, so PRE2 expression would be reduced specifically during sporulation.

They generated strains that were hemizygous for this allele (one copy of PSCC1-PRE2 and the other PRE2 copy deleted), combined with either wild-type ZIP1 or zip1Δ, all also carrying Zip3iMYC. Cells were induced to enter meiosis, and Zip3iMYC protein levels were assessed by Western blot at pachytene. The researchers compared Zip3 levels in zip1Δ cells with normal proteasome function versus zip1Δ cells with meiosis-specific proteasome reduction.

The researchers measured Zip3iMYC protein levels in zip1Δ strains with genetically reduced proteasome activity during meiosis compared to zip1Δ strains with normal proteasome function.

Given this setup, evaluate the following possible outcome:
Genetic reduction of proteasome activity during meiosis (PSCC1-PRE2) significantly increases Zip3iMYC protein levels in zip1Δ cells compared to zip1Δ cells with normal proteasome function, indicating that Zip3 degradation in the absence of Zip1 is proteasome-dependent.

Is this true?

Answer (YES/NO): YES